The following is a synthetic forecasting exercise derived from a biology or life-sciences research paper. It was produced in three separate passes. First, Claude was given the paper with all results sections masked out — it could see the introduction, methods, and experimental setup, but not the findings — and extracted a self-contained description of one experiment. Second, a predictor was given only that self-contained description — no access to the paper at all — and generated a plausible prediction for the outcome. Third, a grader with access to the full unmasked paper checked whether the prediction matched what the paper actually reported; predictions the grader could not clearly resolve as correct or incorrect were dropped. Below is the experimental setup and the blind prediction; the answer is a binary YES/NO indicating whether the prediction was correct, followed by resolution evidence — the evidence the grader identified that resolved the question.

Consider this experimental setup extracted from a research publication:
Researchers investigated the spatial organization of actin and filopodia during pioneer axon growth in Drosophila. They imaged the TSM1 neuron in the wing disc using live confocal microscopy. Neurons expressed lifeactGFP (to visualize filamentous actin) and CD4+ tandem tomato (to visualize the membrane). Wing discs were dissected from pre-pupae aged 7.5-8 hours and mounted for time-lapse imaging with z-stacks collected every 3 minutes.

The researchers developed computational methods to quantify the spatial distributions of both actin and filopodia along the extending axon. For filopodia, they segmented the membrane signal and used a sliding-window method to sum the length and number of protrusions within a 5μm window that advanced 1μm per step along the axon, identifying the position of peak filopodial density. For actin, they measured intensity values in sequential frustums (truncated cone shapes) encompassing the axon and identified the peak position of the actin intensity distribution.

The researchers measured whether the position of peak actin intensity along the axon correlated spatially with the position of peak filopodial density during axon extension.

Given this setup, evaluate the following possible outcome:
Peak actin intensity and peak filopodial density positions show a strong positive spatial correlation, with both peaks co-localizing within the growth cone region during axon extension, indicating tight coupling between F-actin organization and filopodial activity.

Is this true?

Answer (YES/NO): NO